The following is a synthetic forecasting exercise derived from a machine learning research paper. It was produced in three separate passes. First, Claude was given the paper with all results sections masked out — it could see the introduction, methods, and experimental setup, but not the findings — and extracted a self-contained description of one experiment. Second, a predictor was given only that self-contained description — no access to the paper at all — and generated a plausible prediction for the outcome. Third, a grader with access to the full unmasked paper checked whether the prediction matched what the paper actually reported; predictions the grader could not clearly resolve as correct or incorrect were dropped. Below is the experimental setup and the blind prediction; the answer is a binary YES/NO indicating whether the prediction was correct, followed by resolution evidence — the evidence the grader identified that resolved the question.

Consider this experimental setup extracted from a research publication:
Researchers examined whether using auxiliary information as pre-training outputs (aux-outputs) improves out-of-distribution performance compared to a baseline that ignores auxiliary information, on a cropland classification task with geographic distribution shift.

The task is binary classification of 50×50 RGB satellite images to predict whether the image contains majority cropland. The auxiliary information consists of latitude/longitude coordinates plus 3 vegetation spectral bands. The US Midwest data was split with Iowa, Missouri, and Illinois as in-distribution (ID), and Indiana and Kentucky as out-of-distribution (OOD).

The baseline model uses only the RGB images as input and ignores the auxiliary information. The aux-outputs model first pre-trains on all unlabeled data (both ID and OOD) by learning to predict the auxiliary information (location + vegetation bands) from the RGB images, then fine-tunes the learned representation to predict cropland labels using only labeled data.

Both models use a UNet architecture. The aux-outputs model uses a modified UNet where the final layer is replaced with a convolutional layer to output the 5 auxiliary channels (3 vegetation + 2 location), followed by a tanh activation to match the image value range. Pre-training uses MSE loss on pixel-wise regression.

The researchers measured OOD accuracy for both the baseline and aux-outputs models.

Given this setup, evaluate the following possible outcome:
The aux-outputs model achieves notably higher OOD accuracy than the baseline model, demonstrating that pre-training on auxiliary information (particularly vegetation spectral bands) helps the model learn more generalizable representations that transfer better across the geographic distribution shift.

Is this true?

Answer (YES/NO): NO